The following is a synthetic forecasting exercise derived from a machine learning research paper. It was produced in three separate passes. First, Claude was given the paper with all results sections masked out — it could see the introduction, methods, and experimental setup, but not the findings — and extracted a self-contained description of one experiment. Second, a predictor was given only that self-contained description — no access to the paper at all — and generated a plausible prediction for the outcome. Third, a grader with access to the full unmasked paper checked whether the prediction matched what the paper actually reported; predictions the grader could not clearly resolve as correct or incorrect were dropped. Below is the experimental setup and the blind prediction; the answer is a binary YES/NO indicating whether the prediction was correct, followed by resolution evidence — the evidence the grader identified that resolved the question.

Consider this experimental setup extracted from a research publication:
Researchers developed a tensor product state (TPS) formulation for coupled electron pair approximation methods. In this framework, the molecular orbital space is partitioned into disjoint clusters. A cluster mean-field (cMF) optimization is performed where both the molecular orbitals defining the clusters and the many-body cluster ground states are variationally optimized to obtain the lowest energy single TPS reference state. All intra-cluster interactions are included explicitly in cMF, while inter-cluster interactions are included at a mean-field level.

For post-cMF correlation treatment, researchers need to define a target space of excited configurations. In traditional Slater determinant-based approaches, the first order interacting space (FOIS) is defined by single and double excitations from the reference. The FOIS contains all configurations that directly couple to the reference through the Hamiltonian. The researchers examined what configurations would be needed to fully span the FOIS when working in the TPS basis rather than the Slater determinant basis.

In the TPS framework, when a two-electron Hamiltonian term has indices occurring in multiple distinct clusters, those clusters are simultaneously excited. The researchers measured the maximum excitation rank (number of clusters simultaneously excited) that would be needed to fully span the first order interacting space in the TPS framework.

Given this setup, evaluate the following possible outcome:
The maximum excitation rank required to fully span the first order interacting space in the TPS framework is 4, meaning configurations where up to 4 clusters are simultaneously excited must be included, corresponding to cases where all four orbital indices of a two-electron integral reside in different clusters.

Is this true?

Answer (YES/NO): YES